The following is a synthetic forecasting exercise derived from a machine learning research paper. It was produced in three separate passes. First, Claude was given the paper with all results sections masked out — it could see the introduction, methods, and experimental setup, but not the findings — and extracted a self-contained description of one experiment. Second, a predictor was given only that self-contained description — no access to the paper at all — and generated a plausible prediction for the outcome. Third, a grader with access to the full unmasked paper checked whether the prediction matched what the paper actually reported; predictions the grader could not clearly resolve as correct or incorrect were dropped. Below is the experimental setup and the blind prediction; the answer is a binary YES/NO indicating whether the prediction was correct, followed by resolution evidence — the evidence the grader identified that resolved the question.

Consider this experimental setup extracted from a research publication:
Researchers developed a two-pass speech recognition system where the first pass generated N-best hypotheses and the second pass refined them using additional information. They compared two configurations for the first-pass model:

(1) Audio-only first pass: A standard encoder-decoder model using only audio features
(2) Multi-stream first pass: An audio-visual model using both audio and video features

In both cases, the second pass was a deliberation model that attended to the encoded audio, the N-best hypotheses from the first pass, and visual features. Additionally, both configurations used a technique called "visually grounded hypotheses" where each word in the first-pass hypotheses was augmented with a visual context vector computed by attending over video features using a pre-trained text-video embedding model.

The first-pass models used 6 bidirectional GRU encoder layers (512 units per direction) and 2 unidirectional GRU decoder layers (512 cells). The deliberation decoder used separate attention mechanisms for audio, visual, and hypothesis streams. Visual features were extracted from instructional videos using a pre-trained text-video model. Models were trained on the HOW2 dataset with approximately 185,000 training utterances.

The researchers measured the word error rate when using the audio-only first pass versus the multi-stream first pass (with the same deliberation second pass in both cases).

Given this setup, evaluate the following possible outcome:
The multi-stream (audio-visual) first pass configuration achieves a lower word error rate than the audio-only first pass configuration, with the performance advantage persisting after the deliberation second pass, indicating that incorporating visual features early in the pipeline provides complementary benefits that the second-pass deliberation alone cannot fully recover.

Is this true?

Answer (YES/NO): YES